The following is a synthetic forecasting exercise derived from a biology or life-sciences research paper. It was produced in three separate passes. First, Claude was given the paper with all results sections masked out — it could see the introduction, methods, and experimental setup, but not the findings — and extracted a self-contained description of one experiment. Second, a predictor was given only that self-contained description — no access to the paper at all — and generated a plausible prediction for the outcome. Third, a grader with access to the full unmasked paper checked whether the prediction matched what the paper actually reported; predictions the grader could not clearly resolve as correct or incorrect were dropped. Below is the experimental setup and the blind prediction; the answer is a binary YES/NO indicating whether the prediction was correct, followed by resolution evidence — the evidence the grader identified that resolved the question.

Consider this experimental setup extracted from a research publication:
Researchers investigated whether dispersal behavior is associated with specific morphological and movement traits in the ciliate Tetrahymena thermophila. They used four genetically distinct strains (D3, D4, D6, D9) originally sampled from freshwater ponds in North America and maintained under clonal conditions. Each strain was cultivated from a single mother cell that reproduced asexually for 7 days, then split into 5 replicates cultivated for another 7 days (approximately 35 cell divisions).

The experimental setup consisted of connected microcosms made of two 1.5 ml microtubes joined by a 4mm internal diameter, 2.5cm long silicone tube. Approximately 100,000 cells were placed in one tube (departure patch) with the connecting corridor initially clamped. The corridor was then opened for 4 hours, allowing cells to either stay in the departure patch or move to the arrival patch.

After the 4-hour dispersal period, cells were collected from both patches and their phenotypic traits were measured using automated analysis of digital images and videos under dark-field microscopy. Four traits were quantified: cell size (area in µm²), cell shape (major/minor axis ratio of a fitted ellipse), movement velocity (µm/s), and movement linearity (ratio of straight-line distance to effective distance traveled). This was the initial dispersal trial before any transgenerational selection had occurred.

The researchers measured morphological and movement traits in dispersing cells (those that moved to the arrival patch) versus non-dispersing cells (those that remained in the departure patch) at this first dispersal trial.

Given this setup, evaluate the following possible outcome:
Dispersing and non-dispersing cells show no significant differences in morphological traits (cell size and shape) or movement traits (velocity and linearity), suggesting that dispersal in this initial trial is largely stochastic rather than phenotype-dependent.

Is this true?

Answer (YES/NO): NO